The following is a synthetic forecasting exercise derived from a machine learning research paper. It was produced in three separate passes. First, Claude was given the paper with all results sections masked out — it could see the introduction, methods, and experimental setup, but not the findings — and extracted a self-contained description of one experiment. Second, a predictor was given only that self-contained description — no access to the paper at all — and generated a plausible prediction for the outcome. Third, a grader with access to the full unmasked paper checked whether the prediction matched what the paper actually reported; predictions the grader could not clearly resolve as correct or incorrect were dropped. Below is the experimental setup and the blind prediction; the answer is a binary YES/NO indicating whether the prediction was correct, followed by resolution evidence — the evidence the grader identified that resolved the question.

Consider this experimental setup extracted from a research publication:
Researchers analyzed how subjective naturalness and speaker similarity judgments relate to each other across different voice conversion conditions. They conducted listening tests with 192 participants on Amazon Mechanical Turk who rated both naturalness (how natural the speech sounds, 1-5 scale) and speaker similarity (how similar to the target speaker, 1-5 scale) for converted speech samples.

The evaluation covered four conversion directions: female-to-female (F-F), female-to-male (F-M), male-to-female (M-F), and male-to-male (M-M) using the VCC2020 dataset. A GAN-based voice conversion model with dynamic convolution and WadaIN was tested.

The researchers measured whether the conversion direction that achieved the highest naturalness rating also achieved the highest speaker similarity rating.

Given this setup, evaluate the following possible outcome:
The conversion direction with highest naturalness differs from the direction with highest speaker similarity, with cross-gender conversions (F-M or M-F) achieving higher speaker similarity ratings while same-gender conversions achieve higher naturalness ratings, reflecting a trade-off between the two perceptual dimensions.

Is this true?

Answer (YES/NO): NO